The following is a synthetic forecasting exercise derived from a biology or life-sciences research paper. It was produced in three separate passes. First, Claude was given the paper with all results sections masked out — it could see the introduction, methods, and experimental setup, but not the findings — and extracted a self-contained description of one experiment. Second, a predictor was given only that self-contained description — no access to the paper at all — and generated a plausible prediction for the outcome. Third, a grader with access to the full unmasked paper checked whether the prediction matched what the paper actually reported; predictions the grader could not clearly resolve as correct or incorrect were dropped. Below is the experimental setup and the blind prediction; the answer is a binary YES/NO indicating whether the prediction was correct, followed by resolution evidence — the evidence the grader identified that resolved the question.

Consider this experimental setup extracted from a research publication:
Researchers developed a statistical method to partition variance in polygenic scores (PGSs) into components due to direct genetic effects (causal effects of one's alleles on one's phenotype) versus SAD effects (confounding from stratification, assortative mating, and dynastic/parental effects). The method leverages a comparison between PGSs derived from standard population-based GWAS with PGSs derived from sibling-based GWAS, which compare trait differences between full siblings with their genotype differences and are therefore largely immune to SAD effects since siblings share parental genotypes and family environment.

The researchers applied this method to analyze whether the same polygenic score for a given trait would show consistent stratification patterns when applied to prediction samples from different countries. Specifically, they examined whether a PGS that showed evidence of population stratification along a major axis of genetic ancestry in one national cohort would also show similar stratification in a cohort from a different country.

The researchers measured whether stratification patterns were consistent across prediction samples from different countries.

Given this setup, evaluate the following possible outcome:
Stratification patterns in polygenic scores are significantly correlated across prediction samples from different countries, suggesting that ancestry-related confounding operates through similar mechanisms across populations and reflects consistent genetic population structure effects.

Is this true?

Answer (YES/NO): NO